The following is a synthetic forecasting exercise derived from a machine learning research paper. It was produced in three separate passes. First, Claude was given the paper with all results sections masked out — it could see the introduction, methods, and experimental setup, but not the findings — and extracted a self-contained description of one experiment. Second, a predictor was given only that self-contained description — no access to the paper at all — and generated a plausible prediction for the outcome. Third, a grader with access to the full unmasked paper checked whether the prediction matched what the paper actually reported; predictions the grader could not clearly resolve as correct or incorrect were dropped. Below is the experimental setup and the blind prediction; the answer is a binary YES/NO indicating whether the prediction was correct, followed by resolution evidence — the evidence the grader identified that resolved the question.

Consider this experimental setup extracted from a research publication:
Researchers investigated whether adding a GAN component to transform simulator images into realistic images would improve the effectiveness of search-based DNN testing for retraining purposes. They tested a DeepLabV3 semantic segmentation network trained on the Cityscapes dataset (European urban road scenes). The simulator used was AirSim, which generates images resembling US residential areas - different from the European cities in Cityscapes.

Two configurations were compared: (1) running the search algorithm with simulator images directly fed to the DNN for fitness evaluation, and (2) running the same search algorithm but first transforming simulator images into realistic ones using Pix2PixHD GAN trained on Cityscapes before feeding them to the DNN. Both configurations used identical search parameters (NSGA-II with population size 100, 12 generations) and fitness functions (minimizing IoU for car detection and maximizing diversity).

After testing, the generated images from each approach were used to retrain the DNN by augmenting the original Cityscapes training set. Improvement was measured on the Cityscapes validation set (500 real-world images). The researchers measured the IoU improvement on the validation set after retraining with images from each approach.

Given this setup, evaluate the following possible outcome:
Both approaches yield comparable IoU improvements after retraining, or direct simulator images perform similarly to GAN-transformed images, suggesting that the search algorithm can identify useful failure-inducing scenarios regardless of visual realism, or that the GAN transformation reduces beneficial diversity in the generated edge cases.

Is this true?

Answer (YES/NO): NO